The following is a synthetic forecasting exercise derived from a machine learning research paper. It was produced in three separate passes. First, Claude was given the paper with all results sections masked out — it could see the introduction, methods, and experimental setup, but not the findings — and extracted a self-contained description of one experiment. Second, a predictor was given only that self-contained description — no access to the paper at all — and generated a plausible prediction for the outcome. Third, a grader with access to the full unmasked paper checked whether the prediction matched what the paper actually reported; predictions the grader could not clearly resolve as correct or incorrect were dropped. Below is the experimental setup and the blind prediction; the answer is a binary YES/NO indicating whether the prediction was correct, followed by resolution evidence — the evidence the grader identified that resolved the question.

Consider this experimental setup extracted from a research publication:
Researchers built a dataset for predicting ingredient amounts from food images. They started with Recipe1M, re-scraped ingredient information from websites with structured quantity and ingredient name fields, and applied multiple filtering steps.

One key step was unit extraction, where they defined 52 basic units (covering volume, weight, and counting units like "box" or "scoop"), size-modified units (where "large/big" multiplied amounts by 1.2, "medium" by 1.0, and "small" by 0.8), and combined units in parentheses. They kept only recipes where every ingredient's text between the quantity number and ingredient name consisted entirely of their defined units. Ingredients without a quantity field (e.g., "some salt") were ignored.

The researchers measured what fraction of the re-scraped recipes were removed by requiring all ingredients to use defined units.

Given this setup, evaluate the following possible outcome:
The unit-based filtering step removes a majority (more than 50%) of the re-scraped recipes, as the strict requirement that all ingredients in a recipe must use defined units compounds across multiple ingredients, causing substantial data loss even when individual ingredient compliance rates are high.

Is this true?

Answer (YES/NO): NO